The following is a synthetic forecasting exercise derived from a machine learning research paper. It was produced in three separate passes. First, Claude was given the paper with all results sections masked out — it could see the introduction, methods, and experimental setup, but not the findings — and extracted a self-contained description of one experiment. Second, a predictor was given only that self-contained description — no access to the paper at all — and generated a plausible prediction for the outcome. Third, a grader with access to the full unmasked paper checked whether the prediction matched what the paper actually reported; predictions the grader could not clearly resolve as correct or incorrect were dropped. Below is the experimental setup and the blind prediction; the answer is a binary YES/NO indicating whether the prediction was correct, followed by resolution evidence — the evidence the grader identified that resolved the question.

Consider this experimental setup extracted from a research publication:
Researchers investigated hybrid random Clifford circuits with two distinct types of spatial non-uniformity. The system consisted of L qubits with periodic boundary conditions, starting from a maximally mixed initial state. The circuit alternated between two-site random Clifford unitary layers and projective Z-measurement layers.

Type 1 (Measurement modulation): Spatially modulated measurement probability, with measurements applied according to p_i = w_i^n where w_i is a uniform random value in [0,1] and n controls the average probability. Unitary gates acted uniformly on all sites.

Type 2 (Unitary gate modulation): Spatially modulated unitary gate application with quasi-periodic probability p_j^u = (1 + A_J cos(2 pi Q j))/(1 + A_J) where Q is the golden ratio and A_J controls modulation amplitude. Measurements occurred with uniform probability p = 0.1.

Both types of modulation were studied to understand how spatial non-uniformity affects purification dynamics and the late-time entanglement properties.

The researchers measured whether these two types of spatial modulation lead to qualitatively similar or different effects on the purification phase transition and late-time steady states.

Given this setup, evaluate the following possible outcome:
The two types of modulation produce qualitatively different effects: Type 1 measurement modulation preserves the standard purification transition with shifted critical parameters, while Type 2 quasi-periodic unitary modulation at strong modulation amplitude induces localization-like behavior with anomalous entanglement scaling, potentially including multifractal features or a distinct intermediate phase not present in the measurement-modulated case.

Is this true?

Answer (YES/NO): NO